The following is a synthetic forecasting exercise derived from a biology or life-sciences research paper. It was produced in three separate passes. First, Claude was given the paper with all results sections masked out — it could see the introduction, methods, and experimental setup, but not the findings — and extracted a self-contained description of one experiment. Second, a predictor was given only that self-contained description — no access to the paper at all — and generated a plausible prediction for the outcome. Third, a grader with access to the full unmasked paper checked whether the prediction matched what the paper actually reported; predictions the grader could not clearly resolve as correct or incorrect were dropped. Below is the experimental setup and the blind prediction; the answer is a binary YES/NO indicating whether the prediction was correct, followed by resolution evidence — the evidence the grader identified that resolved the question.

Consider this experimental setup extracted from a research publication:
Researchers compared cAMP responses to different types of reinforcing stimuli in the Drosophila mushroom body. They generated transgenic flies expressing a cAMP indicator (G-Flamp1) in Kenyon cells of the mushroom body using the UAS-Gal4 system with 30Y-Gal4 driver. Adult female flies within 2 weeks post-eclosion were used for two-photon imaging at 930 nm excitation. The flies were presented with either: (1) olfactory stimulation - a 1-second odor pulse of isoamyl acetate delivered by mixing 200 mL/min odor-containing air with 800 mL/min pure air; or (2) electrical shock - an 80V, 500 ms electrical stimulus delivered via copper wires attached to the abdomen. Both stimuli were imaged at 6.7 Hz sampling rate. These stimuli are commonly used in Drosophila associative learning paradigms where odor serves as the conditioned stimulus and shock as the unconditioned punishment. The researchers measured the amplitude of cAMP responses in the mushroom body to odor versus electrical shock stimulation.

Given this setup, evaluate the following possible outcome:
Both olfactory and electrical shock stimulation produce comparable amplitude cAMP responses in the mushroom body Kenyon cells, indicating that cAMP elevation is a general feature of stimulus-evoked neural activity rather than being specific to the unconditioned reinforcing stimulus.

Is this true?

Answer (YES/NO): NO